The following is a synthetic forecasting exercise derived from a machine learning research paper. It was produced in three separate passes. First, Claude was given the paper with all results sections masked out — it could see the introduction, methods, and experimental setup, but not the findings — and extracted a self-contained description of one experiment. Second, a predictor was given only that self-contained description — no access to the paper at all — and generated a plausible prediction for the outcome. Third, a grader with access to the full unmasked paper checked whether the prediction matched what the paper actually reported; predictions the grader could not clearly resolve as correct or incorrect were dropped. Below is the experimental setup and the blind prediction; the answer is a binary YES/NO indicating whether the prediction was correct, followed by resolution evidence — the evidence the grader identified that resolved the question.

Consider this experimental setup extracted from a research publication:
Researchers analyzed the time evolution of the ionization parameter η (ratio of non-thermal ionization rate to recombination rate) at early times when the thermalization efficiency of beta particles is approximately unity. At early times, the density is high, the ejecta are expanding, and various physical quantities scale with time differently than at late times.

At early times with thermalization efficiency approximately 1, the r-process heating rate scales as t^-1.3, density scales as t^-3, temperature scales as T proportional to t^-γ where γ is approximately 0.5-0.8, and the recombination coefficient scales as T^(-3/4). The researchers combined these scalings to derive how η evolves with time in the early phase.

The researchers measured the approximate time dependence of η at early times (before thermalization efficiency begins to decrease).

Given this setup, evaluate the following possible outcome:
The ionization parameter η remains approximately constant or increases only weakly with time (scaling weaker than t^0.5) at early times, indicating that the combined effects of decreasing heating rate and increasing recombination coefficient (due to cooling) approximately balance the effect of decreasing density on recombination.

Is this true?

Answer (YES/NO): NO